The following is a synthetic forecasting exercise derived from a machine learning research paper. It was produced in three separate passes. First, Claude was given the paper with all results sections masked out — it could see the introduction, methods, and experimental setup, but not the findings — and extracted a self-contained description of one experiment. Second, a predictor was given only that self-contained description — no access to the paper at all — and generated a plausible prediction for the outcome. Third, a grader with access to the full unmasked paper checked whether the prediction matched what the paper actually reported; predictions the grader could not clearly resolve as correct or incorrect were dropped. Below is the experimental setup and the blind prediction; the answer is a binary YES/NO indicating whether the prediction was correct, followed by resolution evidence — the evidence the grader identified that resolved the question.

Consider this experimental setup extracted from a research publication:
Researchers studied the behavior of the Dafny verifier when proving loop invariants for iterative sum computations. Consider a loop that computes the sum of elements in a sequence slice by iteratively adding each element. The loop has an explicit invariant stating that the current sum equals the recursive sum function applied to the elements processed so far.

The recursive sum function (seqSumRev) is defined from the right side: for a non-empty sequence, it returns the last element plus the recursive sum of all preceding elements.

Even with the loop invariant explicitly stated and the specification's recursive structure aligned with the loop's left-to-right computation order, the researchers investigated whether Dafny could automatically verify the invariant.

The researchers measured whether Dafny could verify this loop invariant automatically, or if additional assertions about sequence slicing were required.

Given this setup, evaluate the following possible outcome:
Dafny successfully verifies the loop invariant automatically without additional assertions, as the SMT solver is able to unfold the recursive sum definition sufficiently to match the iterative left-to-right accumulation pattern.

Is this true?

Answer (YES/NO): NO